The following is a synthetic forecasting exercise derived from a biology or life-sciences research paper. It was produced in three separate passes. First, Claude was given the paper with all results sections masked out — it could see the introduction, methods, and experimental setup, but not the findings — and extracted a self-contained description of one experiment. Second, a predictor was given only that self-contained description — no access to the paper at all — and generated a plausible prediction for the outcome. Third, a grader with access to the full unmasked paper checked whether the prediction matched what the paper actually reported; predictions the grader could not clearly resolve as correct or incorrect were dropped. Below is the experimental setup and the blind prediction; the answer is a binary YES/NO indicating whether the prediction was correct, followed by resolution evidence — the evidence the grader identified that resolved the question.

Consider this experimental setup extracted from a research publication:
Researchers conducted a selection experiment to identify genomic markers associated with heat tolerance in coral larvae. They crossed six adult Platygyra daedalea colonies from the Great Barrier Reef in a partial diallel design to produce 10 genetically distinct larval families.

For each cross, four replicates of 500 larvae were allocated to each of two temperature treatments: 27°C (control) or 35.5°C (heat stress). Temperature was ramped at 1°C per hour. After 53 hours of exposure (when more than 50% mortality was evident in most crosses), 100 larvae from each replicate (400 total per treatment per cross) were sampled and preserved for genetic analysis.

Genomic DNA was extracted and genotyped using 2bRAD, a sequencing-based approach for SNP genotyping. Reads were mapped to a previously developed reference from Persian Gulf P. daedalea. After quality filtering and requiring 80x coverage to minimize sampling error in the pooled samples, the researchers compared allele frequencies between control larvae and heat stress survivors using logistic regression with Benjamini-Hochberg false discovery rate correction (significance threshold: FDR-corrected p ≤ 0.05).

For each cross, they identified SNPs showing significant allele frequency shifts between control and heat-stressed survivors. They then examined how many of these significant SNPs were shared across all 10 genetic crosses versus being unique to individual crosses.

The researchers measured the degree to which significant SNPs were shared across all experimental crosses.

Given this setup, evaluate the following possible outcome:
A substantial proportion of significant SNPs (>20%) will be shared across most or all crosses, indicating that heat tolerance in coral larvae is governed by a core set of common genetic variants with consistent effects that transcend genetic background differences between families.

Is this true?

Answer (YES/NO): NO